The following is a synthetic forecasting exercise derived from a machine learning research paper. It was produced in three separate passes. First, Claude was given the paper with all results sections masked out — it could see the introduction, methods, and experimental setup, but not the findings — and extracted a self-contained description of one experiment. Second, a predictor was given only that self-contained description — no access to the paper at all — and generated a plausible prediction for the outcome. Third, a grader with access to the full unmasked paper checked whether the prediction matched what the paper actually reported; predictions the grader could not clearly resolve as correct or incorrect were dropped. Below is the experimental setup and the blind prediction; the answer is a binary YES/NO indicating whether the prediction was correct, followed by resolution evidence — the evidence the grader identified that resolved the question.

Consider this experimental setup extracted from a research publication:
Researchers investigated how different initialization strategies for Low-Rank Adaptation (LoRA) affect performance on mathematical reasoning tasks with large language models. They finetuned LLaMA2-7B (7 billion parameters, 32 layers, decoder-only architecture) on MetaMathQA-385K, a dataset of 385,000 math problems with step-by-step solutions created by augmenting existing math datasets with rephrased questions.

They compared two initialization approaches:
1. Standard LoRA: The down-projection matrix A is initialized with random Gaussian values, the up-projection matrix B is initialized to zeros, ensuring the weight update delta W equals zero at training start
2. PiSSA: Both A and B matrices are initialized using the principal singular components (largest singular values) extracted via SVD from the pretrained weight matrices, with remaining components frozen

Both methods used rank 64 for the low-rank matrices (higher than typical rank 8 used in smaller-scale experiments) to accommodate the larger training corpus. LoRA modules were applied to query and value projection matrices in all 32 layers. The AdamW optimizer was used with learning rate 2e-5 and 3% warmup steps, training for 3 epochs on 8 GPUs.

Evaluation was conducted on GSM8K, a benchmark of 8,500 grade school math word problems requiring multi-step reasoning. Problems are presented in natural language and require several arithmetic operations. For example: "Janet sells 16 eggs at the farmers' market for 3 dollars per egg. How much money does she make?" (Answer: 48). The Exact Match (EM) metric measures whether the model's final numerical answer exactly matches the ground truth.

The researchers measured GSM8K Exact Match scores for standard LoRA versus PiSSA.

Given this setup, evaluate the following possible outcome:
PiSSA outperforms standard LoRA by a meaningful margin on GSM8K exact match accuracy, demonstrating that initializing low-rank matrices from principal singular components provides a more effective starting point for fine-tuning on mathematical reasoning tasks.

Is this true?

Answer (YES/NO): YES